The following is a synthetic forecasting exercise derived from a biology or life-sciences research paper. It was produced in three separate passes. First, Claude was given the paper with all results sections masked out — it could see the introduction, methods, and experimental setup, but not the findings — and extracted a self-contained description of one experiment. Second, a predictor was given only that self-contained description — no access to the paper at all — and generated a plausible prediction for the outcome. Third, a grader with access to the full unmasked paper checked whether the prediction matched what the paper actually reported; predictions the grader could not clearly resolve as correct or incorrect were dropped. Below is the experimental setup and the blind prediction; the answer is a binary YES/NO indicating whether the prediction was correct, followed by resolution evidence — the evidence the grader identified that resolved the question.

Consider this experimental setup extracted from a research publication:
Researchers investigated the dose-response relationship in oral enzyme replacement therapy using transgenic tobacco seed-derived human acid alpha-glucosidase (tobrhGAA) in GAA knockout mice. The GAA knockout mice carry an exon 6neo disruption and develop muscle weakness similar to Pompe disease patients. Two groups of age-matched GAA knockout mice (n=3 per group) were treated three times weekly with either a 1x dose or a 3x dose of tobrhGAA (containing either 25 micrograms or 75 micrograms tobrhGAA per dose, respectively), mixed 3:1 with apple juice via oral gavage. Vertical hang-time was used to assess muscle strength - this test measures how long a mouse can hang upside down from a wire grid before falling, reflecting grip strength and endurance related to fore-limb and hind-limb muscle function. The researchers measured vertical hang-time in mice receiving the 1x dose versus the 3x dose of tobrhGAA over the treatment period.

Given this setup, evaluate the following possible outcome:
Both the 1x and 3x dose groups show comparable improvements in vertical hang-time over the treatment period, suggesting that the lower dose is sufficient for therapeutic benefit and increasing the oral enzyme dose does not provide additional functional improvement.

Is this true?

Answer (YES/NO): YES